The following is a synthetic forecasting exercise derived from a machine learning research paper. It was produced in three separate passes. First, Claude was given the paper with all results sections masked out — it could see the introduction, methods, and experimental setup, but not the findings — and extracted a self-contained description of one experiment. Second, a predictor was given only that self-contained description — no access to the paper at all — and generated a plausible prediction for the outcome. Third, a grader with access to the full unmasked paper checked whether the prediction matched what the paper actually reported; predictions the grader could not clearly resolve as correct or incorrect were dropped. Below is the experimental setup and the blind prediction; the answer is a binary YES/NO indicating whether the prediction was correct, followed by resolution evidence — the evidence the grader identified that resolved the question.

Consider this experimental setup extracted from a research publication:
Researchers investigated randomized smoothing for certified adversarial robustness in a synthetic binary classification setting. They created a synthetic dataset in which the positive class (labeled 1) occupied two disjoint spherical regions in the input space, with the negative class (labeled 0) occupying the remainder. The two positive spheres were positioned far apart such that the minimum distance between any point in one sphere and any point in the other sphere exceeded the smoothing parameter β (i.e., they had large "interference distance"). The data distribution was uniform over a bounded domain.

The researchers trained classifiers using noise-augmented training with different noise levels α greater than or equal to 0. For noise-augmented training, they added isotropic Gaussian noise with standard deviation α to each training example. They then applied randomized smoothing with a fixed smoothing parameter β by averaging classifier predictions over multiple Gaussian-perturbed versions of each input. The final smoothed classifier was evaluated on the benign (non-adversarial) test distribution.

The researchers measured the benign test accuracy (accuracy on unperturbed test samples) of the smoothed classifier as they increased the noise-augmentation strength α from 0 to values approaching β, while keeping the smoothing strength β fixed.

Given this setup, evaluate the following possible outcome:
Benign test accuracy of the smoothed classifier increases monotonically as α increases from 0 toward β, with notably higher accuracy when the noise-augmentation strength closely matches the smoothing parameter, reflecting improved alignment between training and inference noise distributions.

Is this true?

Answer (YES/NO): NO